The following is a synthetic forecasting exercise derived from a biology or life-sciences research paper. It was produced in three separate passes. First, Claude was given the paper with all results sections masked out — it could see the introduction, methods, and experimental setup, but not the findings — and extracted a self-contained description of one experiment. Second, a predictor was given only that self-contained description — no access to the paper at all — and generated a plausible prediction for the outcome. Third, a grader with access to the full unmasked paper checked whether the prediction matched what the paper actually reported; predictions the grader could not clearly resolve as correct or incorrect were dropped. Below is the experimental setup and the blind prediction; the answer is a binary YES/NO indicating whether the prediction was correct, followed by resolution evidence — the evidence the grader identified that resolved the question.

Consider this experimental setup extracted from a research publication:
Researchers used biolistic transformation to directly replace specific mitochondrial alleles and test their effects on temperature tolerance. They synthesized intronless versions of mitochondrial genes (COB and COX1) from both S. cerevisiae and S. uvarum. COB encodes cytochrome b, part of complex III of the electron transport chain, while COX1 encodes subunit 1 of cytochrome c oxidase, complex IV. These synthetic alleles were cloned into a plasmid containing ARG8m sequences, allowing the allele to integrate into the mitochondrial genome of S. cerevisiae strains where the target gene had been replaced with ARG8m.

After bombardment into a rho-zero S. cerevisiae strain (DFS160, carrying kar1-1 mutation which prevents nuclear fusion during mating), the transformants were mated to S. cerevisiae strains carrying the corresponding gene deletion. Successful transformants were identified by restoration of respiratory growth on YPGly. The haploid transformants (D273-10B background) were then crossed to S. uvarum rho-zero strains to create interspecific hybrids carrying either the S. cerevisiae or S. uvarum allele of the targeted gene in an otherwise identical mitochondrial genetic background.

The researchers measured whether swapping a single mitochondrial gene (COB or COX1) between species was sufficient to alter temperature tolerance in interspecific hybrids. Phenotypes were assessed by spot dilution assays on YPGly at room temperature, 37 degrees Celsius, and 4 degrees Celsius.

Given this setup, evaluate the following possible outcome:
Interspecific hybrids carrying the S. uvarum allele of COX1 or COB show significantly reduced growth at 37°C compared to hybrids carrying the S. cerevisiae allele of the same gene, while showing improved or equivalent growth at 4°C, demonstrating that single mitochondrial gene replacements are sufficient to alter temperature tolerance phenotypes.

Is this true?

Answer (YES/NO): NO